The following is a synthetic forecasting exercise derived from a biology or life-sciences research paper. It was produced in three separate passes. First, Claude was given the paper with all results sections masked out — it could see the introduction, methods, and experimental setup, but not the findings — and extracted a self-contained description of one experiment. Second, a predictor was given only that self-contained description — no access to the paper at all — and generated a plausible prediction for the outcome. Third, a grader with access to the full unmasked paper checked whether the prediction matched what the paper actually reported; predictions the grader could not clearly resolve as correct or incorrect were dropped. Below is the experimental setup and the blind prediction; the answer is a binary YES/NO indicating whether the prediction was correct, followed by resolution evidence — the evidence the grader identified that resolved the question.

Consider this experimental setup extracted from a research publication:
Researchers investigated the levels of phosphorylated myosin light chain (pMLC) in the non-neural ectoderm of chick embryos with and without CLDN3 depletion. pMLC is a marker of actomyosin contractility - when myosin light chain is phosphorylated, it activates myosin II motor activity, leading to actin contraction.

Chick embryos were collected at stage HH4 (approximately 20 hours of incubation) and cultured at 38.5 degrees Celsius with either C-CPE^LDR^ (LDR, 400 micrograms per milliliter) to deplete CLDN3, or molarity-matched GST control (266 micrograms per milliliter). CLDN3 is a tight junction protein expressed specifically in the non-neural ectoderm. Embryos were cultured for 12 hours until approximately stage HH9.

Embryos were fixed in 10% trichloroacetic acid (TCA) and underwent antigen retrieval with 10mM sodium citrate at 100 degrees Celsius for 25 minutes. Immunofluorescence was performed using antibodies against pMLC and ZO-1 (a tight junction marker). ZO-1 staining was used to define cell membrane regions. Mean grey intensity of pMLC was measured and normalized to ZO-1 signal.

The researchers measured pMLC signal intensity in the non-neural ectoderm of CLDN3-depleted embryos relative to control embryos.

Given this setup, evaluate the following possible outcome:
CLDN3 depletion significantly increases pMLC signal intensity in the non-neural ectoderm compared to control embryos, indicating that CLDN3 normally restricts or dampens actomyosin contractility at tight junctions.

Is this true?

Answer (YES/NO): YES